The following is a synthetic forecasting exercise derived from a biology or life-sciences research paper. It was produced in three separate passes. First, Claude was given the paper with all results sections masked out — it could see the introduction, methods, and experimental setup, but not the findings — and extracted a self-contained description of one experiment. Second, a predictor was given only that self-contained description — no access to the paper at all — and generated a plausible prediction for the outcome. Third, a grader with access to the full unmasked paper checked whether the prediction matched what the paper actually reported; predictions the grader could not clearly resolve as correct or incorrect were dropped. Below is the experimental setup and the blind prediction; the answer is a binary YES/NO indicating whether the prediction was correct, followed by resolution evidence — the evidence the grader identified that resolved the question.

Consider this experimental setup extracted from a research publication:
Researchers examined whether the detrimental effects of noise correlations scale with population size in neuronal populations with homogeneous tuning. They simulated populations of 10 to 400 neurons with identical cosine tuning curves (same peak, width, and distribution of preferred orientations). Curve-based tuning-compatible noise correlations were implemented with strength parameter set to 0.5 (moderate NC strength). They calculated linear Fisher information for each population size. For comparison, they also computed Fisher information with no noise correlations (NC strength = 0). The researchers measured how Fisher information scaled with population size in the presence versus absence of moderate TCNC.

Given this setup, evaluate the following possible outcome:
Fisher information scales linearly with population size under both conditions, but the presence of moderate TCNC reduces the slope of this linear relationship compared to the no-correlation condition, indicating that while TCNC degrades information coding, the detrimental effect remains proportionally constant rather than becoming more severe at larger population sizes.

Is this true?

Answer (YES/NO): NO